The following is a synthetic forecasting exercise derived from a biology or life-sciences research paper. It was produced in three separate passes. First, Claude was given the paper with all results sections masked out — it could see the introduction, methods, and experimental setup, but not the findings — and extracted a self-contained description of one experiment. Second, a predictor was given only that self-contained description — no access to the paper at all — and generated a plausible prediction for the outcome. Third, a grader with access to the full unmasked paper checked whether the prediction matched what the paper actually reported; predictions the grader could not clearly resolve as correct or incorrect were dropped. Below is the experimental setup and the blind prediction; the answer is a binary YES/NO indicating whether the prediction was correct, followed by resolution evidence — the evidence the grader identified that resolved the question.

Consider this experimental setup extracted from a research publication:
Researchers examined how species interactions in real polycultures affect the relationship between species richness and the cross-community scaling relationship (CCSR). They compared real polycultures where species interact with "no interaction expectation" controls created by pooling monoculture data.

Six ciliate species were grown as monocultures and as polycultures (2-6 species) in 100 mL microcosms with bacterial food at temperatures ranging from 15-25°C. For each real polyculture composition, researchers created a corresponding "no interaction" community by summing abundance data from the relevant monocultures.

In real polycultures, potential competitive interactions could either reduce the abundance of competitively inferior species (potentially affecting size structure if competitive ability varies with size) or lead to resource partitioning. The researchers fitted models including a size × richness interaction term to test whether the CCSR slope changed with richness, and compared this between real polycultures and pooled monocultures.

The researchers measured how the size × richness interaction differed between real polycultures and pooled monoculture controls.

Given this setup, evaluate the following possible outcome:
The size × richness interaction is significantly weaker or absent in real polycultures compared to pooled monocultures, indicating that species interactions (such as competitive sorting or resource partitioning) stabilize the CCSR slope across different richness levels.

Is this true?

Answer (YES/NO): NO